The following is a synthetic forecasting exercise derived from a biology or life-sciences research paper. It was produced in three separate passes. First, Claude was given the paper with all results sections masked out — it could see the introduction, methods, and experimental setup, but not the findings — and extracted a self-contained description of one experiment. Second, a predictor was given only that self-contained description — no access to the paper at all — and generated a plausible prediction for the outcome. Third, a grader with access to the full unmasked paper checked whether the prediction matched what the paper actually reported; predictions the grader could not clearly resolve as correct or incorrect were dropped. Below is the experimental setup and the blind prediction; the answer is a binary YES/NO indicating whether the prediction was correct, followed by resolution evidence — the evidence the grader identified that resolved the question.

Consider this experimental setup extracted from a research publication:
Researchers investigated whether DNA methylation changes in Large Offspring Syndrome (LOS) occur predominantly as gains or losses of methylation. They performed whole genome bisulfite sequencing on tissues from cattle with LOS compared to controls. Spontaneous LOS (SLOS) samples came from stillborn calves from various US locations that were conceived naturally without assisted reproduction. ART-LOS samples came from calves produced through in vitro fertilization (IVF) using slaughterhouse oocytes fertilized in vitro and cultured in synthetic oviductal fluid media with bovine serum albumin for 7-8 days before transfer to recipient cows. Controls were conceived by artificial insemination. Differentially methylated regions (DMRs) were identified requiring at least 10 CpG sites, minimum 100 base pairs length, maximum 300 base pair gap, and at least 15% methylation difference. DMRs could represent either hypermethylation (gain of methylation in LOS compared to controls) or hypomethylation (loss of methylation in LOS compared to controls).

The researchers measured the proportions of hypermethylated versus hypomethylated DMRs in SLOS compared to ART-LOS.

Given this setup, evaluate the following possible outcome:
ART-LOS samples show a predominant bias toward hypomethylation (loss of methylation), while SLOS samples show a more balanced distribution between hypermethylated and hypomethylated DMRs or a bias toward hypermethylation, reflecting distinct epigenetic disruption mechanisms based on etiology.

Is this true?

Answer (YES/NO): NO